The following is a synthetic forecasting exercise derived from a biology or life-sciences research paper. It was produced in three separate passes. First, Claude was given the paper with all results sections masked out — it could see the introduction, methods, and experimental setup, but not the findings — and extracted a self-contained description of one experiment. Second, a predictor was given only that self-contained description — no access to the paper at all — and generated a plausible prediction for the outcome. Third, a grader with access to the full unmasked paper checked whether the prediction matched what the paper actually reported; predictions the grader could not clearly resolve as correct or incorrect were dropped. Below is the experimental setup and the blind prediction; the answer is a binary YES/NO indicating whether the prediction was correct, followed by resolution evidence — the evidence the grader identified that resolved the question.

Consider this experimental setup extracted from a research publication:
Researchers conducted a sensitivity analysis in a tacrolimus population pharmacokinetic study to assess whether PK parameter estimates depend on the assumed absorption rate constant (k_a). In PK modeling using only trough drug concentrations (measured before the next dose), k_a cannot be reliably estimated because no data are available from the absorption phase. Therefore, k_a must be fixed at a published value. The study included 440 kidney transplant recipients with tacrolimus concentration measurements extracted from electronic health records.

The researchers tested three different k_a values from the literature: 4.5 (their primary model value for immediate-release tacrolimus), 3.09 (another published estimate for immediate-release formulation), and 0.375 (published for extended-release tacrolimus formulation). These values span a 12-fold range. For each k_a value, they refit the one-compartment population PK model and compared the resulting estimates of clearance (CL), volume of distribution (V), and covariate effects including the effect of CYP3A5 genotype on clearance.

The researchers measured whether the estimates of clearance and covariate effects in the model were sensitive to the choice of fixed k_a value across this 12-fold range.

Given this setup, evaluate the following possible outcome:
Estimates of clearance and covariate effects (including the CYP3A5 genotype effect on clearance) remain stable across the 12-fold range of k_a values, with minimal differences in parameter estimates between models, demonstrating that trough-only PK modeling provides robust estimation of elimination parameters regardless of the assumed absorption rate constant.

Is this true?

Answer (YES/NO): YES